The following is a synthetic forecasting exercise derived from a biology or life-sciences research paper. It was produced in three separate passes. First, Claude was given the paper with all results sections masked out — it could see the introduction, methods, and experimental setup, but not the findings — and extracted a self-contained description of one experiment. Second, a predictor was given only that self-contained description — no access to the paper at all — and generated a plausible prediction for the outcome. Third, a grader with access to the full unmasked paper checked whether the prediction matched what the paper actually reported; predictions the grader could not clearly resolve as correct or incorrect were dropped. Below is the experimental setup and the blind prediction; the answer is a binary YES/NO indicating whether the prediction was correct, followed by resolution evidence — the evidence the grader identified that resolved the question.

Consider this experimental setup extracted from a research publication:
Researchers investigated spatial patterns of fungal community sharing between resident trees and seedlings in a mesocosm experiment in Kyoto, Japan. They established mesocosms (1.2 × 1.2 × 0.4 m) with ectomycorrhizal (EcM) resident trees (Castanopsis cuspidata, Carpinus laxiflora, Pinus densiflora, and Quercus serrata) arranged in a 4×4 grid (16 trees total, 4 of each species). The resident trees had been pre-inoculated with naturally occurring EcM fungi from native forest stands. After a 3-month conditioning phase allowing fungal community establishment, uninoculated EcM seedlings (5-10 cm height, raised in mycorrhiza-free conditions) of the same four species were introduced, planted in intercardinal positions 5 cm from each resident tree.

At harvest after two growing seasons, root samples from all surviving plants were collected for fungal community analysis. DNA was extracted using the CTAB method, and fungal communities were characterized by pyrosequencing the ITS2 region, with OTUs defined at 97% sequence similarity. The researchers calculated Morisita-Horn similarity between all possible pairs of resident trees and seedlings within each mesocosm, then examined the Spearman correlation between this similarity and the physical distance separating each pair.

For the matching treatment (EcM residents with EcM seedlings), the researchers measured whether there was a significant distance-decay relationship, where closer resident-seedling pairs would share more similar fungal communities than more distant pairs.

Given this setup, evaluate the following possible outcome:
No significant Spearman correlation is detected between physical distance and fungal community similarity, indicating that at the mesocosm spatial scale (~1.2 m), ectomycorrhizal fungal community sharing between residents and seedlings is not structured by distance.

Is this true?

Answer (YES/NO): NO